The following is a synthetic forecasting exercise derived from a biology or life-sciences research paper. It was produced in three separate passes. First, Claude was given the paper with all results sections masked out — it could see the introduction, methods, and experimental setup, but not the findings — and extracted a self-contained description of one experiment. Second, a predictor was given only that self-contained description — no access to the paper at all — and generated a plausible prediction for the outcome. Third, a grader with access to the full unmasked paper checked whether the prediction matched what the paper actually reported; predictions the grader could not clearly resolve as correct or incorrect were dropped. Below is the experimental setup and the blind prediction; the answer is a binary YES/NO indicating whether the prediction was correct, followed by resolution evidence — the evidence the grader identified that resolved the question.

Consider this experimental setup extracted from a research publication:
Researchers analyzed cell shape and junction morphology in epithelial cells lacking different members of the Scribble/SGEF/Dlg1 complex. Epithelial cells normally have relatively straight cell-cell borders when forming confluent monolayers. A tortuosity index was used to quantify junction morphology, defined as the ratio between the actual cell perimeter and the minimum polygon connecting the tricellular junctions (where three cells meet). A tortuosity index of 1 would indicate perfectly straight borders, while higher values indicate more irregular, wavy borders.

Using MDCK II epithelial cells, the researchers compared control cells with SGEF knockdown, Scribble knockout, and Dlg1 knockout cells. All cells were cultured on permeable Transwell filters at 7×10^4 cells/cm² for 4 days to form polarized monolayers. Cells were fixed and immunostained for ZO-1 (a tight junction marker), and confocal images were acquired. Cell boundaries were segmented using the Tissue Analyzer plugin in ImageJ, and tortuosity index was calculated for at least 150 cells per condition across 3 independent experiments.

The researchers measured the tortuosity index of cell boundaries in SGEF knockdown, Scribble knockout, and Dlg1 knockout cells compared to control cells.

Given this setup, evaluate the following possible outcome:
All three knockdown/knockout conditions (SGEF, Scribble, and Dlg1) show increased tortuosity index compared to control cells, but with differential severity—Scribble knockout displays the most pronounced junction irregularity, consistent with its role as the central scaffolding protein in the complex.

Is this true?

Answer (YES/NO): NO